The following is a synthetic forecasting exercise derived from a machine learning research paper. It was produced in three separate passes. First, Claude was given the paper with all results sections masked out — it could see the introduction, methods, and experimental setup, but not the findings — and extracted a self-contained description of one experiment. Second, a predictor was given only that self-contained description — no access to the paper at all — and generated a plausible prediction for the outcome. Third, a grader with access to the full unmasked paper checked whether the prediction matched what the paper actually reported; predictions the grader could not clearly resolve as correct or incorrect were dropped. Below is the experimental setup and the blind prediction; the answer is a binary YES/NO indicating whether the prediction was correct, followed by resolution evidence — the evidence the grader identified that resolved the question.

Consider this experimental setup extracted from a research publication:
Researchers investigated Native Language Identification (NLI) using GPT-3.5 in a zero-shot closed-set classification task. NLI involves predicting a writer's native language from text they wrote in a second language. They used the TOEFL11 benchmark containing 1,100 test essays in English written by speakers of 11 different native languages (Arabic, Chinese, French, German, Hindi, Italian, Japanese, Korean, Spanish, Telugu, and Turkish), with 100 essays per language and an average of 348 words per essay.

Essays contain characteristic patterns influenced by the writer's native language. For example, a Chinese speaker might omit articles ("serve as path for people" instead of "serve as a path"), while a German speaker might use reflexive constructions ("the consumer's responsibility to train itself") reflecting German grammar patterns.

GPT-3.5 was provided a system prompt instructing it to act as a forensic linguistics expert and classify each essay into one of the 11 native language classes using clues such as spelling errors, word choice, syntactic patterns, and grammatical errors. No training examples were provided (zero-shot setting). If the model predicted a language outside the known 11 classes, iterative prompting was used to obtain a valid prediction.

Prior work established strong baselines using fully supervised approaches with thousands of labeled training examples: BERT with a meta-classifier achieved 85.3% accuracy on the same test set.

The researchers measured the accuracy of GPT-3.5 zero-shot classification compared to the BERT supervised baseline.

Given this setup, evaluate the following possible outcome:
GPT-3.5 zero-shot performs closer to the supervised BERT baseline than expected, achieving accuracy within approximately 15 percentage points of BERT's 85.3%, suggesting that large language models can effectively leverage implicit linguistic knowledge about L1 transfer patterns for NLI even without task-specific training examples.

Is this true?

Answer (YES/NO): YES